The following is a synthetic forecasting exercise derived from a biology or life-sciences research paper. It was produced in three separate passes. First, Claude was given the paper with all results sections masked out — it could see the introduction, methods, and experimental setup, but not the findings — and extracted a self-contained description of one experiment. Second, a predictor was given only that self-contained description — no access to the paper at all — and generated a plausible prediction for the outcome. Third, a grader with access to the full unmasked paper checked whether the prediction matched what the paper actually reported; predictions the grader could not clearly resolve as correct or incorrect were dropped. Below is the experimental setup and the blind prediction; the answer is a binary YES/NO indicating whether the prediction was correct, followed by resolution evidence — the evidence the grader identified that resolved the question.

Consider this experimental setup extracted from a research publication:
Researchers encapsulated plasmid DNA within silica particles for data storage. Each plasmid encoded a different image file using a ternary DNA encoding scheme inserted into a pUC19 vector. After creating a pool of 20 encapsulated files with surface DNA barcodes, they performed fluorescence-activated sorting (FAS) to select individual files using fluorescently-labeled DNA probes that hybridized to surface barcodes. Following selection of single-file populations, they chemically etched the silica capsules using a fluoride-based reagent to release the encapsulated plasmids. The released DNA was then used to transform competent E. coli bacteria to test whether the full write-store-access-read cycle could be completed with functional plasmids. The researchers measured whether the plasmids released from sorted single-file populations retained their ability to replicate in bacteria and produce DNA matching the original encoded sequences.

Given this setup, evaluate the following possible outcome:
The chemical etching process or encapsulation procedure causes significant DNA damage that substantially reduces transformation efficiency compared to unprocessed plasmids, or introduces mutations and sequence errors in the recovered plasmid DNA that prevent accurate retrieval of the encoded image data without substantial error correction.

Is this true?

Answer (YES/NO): NO